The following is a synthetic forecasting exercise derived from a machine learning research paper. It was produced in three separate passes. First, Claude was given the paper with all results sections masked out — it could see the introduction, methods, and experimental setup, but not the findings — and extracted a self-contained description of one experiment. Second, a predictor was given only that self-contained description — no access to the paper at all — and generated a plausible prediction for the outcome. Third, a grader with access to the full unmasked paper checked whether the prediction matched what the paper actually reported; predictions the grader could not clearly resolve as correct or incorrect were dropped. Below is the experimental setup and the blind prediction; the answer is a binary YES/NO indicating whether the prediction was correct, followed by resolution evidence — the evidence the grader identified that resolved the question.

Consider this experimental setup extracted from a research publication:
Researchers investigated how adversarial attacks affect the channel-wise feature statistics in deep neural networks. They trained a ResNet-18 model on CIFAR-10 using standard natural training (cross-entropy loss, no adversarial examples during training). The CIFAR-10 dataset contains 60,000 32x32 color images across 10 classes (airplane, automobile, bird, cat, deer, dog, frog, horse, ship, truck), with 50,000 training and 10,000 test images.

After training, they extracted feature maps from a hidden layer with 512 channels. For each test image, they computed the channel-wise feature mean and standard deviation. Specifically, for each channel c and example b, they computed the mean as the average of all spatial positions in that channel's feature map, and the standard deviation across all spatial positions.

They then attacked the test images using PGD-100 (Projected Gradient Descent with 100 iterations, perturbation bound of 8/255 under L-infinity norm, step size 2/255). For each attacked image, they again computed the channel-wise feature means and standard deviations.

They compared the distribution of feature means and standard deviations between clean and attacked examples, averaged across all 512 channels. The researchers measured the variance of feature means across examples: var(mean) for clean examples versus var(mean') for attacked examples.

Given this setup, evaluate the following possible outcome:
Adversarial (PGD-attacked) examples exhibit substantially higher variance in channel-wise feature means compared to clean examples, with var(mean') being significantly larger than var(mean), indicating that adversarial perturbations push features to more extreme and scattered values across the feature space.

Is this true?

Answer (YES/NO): NO